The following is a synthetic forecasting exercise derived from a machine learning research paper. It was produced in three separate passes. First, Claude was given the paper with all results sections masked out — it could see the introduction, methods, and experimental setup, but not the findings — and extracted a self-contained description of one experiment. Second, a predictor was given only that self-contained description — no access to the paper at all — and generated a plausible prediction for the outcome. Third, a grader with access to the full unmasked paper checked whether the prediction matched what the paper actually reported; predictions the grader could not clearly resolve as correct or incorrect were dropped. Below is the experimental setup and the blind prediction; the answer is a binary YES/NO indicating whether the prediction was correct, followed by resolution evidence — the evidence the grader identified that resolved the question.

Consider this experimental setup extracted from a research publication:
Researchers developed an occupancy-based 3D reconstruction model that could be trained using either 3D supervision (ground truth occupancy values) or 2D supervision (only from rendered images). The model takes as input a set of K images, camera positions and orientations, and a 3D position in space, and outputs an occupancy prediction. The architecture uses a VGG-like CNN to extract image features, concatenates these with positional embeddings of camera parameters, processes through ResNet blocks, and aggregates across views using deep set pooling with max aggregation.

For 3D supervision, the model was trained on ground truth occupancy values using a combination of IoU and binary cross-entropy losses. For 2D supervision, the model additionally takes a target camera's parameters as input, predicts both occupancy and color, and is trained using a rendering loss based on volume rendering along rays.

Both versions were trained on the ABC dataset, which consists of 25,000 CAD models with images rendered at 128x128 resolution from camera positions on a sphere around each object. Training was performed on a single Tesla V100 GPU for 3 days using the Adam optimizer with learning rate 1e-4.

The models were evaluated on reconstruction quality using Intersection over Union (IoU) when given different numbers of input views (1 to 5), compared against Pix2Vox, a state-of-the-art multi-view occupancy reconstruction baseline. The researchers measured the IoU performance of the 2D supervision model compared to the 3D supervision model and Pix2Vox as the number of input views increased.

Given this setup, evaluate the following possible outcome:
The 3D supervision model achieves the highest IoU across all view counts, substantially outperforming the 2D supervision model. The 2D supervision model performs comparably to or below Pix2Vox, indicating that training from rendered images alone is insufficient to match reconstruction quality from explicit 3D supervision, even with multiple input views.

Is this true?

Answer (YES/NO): NO